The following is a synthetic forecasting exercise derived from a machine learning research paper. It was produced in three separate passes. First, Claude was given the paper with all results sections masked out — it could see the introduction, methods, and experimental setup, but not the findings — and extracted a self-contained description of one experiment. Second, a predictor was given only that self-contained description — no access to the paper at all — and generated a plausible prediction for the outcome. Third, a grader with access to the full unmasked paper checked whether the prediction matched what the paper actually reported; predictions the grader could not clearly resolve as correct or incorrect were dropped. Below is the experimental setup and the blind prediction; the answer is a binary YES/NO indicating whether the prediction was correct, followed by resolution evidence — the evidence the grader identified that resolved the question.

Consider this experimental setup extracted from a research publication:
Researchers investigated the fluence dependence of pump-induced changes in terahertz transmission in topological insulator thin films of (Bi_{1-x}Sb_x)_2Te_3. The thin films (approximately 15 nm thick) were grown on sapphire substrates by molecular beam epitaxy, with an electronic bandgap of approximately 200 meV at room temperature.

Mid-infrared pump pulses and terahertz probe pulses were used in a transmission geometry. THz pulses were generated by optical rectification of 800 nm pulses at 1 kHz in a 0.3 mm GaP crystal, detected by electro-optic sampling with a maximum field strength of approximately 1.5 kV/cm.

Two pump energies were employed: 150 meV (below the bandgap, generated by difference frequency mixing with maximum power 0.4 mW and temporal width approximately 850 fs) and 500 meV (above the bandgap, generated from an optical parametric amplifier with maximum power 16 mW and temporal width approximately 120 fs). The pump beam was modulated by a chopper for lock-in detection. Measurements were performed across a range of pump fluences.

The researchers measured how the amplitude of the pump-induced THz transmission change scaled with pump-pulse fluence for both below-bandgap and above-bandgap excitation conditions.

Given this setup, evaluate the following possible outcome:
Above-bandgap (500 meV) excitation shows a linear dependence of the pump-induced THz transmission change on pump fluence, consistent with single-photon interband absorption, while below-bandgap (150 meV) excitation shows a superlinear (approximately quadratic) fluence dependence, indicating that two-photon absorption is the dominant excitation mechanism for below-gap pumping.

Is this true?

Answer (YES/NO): NO